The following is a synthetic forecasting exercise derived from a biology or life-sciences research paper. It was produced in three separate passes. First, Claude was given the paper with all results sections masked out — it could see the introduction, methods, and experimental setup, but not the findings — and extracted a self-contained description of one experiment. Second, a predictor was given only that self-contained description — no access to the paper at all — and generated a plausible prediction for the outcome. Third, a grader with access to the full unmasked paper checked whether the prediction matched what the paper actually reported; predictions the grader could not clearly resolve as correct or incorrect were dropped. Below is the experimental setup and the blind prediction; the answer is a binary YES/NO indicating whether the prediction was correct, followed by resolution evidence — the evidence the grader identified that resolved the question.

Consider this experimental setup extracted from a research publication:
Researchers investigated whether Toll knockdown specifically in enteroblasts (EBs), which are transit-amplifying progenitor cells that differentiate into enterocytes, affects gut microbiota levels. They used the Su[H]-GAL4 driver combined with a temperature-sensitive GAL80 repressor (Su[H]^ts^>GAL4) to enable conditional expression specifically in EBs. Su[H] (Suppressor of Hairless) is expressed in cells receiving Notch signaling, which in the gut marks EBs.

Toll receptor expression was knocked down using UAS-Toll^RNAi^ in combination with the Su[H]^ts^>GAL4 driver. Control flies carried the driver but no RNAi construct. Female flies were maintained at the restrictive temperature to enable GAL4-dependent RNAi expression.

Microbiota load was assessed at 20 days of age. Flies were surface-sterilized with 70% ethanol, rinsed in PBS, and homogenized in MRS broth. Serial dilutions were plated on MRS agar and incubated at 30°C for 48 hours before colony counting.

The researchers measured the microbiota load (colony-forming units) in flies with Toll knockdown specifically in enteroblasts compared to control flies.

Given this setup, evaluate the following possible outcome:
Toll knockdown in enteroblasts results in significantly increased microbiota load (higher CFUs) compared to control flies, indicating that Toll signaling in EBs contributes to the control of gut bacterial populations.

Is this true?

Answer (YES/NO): NO